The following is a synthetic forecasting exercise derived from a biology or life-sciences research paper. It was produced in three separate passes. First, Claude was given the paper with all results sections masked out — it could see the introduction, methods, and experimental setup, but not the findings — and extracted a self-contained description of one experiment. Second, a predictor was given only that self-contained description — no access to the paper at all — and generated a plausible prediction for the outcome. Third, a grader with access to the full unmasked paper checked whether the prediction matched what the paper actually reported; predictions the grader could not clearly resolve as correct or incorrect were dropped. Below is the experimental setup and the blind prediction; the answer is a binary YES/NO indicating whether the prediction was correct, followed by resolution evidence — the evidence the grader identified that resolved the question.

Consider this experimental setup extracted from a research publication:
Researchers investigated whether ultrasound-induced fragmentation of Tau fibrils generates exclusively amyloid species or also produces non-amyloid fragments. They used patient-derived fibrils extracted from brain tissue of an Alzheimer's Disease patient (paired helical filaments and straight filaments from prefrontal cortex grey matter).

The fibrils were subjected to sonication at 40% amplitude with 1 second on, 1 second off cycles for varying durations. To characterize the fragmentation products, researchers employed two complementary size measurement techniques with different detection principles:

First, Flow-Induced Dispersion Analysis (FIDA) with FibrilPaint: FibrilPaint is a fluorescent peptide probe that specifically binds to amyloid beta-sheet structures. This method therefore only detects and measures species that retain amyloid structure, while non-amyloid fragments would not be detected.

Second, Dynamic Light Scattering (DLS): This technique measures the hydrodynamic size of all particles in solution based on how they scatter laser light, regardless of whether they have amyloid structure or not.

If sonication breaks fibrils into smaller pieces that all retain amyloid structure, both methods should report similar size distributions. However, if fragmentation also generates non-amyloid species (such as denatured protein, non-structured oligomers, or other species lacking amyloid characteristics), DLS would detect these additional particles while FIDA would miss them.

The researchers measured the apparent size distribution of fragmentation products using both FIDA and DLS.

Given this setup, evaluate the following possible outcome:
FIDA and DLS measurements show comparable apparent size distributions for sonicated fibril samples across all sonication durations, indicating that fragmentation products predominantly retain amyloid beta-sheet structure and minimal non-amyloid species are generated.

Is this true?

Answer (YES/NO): NO